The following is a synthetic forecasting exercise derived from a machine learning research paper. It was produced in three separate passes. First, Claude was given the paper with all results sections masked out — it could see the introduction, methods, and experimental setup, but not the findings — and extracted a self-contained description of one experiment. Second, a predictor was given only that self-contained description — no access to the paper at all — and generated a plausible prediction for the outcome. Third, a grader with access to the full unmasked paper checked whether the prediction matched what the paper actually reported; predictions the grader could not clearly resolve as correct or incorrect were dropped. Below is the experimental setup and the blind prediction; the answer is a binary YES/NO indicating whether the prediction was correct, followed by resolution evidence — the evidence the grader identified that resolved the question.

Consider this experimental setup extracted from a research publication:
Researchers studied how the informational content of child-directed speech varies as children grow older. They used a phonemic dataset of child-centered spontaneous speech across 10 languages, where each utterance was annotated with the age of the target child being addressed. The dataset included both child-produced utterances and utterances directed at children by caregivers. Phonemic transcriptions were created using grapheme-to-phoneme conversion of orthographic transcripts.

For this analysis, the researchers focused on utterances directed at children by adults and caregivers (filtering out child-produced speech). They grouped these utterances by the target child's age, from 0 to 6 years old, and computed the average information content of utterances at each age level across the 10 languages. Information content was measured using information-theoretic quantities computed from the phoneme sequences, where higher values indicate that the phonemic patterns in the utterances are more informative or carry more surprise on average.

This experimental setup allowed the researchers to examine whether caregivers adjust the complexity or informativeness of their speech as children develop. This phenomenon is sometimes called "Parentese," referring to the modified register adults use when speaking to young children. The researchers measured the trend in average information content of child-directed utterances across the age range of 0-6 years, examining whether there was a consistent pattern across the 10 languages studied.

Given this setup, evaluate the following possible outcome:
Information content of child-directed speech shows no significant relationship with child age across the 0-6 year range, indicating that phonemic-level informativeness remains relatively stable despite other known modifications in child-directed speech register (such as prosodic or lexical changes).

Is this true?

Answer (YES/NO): NO